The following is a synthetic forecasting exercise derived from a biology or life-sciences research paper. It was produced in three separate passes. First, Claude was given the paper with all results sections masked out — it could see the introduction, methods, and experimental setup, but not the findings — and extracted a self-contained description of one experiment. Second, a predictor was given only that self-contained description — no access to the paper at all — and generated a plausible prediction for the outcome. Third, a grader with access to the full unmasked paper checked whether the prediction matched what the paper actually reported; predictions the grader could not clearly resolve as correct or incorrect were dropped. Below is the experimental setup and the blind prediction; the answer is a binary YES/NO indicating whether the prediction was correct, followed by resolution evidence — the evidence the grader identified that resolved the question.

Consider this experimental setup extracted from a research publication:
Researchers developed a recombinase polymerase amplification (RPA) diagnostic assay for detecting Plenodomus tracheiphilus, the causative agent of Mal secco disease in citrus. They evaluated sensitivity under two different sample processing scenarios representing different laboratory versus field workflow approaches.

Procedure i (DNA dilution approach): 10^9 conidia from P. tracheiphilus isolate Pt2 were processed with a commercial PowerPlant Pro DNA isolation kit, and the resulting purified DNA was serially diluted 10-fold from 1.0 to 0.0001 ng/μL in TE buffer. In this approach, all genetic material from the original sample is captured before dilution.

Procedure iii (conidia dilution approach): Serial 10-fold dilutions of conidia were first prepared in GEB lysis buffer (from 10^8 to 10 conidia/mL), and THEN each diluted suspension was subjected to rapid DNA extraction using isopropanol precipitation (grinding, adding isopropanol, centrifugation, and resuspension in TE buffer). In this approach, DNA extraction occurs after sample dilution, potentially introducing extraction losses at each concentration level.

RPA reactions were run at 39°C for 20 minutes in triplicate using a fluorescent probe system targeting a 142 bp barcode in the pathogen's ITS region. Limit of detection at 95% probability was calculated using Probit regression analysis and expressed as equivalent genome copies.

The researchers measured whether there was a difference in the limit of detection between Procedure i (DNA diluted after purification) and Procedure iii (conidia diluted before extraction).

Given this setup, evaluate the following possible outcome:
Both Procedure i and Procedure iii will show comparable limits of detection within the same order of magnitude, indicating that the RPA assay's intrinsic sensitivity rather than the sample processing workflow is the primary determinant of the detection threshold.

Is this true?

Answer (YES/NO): NO